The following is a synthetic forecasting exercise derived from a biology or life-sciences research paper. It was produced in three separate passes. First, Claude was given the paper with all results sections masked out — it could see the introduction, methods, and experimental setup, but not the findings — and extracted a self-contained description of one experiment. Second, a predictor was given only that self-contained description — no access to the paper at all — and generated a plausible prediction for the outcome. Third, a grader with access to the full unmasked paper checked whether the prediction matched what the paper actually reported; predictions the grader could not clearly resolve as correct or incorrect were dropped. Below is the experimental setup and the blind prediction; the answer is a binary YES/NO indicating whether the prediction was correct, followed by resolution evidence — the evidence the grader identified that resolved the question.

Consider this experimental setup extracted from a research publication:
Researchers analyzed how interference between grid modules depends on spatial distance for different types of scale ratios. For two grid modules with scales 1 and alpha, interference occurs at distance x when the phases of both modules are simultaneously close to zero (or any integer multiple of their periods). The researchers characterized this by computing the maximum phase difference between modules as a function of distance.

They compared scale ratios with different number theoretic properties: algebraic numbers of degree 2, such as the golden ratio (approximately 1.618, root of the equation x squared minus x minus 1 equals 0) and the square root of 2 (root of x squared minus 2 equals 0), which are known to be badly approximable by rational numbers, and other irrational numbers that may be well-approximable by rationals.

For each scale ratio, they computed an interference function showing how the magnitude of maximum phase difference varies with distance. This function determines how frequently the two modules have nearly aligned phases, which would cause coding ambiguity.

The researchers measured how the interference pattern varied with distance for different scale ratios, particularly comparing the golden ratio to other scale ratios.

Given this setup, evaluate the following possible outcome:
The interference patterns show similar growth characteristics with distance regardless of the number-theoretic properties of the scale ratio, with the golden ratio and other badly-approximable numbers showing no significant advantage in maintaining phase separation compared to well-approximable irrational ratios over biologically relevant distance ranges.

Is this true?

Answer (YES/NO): NO